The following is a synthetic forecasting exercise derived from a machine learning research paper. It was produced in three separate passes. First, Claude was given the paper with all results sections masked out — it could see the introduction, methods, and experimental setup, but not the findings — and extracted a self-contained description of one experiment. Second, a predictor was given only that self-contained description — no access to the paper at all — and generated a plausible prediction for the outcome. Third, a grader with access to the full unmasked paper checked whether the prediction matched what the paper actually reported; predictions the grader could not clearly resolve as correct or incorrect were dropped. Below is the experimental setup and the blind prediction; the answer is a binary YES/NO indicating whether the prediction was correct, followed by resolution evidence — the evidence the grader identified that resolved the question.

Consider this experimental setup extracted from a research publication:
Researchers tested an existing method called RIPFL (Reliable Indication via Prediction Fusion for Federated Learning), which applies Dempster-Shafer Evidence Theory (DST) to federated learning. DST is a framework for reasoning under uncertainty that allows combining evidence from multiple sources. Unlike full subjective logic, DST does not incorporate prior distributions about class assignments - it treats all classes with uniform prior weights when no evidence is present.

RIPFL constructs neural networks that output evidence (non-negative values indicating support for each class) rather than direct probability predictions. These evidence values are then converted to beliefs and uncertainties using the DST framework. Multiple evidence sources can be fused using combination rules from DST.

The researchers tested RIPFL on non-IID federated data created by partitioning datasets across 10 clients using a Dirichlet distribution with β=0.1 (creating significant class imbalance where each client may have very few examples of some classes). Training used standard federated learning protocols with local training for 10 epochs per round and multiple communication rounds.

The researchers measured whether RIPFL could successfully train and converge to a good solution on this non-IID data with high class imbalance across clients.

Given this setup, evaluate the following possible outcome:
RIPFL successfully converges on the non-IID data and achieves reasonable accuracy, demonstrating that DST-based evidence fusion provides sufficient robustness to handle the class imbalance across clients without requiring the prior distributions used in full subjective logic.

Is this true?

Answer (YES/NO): NO